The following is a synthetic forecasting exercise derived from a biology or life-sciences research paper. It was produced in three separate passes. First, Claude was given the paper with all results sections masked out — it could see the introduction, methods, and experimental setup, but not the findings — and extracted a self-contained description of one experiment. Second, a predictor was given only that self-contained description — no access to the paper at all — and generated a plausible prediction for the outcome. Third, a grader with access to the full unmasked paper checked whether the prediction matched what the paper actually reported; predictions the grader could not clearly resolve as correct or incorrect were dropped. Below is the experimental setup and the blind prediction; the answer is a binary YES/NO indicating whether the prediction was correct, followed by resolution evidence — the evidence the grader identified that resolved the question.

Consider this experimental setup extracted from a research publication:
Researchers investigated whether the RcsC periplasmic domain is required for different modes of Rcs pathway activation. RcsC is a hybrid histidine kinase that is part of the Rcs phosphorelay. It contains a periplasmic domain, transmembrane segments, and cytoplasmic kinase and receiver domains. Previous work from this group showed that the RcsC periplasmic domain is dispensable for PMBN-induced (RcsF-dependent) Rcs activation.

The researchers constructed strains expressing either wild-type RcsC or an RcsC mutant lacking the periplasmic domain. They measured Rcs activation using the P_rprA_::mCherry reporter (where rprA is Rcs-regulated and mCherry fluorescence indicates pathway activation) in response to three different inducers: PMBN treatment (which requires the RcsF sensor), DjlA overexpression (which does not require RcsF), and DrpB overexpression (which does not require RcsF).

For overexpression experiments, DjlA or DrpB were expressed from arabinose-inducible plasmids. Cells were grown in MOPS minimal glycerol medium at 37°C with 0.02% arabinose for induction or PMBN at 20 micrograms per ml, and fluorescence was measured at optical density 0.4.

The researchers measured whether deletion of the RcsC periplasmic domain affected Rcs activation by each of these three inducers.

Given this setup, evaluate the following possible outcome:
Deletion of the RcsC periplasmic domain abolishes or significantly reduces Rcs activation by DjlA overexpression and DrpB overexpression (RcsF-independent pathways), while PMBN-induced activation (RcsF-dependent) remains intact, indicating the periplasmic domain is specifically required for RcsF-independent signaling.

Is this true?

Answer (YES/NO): NO